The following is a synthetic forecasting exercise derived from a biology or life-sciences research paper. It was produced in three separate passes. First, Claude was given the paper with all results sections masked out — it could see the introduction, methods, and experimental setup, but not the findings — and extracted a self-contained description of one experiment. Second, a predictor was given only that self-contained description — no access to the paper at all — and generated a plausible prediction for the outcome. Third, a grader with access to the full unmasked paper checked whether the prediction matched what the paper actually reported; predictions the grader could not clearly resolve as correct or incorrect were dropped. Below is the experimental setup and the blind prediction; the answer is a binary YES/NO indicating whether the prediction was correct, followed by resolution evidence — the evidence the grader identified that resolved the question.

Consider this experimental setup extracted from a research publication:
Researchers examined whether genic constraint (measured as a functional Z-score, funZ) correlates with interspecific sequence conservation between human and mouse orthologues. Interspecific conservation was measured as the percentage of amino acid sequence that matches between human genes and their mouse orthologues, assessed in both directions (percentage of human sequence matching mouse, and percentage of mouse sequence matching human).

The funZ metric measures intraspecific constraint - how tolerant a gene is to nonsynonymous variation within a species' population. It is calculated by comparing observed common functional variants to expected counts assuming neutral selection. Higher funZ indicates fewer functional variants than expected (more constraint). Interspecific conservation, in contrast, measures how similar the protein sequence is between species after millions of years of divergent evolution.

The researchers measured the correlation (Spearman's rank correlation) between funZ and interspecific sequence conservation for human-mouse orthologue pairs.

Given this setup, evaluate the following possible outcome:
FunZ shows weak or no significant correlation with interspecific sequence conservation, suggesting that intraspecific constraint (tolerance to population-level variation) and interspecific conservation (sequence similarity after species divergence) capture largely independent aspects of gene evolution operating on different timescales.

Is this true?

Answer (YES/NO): NO